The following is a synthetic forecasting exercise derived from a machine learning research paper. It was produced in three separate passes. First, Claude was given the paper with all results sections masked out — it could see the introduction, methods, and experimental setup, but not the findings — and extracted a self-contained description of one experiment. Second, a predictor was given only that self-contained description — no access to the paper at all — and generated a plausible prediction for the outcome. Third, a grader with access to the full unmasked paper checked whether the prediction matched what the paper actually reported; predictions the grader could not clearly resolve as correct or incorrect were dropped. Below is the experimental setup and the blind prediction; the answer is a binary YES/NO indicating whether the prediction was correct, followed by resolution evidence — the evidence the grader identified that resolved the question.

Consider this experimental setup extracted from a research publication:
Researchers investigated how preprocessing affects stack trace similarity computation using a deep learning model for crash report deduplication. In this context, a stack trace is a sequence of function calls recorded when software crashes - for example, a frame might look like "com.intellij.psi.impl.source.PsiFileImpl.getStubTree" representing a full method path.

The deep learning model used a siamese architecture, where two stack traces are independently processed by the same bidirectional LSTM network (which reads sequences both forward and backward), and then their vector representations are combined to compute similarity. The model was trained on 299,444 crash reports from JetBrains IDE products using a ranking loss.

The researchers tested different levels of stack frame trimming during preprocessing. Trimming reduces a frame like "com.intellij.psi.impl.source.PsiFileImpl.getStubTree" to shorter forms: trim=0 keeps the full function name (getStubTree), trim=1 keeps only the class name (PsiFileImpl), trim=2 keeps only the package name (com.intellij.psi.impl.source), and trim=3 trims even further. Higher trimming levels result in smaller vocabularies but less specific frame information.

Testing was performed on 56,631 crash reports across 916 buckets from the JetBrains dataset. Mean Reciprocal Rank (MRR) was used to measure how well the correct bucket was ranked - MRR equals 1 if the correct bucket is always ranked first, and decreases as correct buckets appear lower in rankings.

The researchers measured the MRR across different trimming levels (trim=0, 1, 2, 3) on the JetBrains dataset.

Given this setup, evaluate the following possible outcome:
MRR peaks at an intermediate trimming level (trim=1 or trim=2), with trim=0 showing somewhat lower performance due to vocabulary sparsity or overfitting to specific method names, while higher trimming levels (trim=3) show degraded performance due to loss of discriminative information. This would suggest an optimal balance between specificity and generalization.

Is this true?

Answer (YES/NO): NO